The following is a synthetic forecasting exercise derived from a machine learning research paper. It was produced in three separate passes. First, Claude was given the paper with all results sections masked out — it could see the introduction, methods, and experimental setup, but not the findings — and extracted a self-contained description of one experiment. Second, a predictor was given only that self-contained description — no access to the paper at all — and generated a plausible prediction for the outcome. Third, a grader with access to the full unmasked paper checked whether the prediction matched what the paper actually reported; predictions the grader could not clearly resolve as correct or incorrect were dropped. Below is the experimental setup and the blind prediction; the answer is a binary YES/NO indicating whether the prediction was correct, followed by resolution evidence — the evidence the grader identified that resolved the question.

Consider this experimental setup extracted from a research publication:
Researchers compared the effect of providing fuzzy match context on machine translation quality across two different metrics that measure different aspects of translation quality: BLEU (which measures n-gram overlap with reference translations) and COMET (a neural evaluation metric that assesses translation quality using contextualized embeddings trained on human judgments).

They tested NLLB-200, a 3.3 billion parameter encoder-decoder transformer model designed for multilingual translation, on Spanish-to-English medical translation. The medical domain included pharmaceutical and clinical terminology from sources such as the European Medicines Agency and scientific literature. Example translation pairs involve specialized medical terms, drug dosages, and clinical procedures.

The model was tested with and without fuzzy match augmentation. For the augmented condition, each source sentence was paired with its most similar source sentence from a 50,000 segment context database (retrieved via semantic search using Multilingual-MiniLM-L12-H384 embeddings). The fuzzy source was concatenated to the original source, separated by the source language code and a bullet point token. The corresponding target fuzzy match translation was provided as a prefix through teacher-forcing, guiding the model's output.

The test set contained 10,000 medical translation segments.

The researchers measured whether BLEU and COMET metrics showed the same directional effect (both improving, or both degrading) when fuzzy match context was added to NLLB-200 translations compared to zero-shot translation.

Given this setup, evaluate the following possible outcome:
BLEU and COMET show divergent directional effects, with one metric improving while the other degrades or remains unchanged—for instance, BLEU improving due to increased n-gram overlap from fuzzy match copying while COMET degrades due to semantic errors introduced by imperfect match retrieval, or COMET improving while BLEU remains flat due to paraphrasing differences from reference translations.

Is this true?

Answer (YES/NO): YES